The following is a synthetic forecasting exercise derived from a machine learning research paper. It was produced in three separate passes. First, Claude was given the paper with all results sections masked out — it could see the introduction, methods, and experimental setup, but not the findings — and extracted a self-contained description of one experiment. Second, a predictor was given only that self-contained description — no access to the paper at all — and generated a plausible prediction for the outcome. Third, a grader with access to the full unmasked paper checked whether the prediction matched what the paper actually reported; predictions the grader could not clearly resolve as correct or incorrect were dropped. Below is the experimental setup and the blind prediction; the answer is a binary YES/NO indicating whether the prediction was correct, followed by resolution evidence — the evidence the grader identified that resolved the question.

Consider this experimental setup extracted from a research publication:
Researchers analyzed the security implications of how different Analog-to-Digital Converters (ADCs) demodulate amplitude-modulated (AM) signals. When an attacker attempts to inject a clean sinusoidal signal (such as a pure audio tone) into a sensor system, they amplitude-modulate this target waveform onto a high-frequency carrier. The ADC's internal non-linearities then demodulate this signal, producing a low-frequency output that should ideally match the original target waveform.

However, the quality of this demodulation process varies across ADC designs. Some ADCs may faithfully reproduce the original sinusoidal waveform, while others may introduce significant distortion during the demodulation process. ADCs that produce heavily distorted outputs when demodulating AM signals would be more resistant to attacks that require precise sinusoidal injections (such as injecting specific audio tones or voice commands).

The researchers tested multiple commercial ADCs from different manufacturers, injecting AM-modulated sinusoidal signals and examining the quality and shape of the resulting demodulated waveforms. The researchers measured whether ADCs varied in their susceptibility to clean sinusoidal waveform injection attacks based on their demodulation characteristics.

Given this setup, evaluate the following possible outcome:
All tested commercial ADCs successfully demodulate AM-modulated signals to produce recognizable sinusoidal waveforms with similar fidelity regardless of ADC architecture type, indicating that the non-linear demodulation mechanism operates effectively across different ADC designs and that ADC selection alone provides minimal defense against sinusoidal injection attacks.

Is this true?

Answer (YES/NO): NO